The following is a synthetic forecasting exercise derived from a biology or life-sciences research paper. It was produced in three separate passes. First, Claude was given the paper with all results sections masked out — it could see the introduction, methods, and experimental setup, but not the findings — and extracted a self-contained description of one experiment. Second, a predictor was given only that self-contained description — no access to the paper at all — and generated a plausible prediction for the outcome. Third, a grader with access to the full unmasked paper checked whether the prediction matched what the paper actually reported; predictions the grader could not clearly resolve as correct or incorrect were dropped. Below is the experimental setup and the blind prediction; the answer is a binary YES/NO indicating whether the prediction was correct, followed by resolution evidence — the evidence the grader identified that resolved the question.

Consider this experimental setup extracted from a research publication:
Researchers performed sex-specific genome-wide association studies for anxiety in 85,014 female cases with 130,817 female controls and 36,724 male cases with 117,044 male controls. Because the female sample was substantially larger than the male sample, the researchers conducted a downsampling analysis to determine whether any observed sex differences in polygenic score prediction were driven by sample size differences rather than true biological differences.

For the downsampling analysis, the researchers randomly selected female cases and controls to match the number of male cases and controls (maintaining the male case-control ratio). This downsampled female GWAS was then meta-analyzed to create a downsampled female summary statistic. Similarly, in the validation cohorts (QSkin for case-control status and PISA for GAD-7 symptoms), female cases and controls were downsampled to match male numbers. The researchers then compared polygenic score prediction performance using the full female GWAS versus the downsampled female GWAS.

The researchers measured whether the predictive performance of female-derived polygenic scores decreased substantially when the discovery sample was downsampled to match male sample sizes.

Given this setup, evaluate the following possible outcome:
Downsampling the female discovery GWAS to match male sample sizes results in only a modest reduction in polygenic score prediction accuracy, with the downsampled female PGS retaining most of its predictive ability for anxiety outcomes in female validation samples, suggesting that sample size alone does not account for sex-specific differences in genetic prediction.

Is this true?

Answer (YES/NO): YES